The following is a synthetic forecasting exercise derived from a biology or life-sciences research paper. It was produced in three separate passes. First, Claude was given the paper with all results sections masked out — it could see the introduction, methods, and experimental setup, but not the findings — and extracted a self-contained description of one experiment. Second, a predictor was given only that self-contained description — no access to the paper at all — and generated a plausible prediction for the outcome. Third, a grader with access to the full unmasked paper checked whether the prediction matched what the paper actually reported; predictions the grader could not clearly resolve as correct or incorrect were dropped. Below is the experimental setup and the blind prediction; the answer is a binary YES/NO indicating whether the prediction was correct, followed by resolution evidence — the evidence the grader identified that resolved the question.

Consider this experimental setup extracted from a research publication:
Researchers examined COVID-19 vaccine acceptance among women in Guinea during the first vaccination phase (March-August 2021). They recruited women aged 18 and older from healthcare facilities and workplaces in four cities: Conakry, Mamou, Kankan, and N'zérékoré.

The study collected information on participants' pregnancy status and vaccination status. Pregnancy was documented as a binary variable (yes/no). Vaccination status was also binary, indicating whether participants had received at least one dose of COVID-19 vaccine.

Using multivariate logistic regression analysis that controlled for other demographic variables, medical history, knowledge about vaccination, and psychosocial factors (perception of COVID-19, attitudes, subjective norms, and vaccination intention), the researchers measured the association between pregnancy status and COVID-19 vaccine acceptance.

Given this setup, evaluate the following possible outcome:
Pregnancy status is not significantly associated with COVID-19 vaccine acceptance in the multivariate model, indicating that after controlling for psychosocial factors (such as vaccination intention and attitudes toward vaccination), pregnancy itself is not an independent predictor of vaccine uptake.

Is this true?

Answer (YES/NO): NO